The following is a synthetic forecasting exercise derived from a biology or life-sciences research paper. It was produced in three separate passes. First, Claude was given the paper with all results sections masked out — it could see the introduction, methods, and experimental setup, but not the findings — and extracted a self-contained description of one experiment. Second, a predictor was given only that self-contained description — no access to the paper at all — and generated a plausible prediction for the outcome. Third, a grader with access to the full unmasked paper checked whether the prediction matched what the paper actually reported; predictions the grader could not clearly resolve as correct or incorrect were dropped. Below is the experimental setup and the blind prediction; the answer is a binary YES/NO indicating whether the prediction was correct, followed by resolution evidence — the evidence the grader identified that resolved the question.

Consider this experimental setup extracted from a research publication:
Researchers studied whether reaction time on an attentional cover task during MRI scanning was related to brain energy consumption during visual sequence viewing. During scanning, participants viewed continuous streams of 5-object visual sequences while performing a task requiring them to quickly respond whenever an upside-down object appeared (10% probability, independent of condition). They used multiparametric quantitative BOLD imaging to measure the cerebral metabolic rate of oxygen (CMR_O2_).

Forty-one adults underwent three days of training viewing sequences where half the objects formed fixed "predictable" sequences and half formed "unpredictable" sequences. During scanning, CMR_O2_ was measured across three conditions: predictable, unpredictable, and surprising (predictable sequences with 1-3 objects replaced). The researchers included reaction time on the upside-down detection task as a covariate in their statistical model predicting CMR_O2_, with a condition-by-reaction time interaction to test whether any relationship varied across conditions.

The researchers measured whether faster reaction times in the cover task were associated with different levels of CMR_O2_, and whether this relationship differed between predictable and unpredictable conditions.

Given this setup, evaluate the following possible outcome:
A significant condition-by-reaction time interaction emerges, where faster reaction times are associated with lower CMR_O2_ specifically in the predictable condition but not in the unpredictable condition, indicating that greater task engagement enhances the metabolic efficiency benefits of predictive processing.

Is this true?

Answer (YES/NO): NO